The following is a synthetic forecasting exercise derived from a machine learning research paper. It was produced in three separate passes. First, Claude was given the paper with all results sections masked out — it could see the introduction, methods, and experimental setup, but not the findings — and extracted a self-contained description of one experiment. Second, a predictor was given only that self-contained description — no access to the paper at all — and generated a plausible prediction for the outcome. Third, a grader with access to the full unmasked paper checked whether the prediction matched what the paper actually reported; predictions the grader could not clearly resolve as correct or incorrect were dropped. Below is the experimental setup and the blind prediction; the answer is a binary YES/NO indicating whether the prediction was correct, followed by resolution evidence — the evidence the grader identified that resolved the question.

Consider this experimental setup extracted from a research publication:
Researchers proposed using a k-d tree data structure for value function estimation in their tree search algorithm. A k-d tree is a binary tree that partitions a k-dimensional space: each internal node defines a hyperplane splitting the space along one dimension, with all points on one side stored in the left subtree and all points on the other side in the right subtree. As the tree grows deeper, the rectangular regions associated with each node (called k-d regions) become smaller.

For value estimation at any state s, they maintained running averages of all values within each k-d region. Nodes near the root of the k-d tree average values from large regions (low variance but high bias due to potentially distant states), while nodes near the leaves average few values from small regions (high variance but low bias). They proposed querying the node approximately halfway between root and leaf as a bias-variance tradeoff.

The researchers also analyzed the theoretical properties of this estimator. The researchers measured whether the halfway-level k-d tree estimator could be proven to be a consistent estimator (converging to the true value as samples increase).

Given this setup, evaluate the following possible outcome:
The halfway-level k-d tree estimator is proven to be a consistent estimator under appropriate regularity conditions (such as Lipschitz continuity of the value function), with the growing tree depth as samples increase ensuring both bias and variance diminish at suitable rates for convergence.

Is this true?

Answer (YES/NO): NO